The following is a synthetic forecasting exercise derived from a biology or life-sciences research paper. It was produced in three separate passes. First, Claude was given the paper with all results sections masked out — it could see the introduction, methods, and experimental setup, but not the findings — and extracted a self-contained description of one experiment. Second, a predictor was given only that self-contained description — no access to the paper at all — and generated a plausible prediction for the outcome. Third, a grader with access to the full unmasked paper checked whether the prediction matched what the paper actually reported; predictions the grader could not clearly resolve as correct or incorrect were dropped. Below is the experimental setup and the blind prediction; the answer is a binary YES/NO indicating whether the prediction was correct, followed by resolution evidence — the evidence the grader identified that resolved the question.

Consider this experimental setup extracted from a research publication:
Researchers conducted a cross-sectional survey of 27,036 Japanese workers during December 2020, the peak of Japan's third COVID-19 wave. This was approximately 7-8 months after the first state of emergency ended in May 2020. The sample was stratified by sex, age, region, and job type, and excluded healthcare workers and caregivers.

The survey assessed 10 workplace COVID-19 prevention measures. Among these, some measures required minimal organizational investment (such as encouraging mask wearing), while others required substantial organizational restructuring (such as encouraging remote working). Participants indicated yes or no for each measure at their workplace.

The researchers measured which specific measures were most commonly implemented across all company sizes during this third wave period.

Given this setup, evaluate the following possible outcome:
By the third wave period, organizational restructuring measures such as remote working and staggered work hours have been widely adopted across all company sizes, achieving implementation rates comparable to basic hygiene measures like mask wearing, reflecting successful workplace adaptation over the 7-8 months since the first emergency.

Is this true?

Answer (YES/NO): NO